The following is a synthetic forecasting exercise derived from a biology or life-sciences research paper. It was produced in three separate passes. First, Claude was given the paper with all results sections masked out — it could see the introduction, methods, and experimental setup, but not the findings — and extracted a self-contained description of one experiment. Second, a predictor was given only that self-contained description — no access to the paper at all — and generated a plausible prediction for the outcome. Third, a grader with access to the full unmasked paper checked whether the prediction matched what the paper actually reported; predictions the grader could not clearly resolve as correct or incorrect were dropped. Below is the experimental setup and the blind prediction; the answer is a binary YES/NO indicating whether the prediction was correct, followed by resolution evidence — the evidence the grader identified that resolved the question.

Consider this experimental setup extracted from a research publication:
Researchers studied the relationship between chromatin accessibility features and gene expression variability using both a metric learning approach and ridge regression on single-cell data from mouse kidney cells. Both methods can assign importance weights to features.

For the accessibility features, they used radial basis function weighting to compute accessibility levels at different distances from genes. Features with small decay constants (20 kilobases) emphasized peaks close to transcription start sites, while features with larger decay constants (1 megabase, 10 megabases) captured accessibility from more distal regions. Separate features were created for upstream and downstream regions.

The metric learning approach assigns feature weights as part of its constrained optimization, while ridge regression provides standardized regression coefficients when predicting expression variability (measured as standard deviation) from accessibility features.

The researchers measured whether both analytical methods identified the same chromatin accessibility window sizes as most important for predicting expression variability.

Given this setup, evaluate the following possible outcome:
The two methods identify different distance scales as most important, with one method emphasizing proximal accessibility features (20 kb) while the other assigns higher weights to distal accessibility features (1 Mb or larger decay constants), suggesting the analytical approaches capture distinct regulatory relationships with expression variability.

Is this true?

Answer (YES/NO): NO